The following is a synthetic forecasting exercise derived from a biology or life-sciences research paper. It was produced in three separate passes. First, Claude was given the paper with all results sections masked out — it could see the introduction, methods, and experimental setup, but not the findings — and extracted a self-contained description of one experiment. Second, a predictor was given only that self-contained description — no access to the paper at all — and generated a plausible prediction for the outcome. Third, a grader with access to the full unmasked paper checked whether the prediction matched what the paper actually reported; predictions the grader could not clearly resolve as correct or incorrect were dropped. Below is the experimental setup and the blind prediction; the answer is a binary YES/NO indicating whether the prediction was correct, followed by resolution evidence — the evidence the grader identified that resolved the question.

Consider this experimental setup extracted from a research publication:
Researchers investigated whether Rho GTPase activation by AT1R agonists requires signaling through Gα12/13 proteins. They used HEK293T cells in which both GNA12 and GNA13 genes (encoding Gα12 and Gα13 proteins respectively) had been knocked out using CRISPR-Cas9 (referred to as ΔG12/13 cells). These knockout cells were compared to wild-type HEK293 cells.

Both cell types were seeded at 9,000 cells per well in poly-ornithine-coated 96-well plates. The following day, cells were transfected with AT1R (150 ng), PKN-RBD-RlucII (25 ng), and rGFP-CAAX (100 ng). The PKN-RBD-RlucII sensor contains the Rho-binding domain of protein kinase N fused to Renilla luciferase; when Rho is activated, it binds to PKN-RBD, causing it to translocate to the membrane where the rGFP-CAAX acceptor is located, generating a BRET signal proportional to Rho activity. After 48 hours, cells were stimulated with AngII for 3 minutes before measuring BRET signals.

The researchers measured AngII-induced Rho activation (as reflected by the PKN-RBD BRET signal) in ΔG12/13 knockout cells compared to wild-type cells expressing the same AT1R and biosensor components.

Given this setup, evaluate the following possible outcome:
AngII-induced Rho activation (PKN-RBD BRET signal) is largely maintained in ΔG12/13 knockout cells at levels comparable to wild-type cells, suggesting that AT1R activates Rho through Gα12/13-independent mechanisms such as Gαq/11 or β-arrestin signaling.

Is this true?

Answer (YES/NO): YES